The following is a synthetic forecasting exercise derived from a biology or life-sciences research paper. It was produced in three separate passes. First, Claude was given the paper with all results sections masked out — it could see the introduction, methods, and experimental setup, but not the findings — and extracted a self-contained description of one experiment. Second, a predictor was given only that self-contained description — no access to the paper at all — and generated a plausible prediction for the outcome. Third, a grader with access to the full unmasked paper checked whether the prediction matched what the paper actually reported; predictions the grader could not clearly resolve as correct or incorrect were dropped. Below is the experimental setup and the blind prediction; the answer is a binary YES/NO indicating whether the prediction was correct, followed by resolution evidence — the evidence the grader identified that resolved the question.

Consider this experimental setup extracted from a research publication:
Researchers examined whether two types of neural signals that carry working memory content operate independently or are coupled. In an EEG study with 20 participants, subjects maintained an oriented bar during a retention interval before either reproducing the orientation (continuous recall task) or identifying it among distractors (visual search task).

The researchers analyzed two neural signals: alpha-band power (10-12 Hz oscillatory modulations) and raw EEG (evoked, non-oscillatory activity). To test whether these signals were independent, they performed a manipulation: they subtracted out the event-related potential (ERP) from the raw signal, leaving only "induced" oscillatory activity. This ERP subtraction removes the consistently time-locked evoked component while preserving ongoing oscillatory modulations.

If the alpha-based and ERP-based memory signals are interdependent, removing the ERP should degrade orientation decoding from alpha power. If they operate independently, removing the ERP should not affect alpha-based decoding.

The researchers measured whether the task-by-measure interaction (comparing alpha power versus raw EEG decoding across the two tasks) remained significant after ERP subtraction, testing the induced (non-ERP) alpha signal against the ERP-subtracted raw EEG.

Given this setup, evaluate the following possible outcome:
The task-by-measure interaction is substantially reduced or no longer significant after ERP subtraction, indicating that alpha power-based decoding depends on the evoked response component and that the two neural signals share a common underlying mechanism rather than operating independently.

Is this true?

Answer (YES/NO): NO